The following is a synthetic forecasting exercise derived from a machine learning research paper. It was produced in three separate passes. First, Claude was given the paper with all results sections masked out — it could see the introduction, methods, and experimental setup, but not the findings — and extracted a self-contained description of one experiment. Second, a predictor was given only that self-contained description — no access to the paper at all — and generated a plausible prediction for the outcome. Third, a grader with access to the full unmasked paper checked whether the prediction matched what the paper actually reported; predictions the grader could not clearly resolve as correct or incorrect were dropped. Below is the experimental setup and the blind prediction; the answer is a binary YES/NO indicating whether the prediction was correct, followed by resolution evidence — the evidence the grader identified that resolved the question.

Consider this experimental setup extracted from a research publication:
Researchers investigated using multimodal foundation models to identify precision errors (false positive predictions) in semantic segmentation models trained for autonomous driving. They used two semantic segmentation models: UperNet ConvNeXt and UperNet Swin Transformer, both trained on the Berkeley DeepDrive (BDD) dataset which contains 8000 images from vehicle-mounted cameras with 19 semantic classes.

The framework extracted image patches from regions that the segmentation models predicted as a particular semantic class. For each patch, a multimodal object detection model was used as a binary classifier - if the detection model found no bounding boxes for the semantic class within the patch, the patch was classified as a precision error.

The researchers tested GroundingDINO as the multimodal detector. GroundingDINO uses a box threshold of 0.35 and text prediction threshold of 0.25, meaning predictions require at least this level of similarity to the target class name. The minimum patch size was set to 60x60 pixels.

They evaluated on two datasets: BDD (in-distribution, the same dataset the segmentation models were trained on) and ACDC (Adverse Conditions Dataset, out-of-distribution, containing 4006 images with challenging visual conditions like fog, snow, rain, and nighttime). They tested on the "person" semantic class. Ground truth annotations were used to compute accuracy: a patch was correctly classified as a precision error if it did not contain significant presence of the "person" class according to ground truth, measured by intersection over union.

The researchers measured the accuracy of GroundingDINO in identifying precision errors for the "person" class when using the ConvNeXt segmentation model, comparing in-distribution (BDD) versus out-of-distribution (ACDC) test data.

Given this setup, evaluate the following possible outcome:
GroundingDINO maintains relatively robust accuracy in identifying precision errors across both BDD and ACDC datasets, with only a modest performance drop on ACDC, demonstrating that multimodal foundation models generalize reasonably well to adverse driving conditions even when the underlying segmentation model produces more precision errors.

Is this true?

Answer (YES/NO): NO